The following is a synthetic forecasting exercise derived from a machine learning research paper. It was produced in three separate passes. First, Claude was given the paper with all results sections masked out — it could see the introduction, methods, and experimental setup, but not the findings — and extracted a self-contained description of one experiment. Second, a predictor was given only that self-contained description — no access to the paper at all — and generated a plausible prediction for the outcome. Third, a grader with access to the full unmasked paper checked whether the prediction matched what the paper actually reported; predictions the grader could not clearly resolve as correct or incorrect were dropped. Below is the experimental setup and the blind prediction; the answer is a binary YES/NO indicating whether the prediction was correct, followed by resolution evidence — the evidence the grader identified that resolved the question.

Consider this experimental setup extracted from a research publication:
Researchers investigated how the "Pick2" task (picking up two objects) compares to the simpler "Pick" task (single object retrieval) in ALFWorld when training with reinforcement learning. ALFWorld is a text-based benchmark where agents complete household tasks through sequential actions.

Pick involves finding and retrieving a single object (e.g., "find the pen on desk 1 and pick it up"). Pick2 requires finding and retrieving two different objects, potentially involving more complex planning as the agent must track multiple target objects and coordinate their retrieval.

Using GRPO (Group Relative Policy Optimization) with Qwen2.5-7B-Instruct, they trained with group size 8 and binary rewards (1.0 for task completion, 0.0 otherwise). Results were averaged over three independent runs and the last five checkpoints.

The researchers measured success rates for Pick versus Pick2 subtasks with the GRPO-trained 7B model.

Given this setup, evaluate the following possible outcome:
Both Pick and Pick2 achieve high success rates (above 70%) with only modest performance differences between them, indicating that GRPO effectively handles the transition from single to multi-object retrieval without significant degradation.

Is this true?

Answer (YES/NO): NO